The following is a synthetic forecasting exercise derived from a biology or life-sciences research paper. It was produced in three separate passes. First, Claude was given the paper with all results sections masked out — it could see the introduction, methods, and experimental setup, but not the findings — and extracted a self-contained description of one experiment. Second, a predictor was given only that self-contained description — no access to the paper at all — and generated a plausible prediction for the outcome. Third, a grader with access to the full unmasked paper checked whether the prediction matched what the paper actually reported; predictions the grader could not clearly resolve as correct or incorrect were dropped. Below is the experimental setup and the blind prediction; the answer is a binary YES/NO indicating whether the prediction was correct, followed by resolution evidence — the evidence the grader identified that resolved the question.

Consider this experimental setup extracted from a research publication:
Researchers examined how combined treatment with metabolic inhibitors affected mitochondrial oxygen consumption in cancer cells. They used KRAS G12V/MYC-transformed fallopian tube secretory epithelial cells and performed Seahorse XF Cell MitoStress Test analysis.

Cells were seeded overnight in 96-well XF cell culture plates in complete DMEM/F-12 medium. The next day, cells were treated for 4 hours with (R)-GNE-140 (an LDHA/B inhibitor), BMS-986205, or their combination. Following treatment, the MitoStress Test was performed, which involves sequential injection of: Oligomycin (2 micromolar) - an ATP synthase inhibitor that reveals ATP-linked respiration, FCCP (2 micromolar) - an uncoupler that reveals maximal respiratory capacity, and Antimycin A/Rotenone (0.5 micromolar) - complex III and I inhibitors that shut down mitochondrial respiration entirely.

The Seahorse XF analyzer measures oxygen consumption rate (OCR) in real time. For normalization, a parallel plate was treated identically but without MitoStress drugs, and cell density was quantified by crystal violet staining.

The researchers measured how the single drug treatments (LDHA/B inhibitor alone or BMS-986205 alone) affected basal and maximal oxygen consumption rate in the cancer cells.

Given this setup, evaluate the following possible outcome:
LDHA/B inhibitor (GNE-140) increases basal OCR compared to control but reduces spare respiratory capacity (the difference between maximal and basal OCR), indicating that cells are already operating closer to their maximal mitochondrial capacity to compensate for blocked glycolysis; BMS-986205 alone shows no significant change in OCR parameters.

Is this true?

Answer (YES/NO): NO